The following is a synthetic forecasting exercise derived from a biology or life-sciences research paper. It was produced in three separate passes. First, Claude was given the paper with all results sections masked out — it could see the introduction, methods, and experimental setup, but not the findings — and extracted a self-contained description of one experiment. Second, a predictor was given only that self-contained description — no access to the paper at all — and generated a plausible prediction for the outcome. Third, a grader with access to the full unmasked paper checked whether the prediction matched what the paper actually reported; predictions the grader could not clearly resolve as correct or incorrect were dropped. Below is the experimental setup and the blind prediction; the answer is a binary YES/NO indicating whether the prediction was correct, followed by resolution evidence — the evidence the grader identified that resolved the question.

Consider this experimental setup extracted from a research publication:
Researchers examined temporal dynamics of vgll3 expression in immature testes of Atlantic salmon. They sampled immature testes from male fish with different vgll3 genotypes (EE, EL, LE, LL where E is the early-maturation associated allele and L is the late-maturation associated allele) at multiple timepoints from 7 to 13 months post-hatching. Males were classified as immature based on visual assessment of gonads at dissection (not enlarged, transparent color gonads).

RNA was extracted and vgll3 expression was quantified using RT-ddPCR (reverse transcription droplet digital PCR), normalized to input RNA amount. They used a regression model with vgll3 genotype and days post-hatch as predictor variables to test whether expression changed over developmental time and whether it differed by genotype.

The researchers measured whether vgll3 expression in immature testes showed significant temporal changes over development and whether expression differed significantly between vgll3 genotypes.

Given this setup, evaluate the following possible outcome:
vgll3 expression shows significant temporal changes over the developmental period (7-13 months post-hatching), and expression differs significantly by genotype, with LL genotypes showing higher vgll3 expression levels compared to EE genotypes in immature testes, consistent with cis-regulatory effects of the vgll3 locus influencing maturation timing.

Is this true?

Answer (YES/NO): NO